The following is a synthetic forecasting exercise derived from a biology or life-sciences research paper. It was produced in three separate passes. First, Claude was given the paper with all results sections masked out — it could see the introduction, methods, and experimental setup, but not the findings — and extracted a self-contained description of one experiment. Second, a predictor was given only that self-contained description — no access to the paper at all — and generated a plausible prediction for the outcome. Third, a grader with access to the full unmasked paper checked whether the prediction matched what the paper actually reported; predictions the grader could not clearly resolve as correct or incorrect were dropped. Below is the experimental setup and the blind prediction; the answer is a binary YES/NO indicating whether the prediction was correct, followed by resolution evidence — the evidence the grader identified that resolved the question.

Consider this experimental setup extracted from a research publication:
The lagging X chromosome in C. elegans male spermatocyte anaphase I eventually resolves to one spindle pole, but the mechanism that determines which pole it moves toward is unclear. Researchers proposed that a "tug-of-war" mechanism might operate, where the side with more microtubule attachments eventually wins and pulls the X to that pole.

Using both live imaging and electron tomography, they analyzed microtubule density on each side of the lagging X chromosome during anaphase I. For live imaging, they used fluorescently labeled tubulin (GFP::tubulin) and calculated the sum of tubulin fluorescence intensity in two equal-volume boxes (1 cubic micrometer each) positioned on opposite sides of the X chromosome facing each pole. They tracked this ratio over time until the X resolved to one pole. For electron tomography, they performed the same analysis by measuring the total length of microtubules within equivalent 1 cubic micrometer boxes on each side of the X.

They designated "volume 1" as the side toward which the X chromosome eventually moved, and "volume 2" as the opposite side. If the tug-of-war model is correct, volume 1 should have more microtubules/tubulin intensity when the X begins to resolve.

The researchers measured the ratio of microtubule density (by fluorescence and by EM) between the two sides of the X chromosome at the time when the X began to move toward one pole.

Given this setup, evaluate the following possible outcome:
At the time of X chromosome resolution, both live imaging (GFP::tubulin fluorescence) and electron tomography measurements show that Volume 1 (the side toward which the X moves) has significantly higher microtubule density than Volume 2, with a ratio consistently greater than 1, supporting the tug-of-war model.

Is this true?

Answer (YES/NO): YES